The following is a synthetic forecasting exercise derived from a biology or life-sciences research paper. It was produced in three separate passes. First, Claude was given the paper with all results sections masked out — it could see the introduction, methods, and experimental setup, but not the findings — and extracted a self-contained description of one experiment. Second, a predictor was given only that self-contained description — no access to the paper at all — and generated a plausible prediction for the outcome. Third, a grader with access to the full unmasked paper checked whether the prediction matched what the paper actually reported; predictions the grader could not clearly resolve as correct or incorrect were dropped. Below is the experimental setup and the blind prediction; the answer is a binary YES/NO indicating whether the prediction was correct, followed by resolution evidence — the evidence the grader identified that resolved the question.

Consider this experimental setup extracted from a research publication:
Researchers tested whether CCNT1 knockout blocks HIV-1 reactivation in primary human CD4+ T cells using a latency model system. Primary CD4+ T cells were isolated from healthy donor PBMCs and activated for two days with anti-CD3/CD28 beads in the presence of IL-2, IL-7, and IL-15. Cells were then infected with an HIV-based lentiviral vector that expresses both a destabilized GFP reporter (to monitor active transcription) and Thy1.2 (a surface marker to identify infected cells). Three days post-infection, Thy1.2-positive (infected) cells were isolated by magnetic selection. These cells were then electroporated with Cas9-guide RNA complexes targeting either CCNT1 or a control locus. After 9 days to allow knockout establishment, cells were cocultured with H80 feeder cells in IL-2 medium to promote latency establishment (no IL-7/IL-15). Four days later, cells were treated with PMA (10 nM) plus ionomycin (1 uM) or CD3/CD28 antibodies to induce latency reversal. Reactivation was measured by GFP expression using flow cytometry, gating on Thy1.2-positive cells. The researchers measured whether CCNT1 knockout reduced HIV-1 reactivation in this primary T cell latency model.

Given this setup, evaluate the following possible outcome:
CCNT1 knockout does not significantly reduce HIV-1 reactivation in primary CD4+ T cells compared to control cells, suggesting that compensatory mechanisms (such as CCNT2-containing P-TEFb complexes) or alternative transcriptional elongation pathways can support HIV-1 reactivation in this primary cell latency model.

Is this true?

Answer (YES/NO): NO